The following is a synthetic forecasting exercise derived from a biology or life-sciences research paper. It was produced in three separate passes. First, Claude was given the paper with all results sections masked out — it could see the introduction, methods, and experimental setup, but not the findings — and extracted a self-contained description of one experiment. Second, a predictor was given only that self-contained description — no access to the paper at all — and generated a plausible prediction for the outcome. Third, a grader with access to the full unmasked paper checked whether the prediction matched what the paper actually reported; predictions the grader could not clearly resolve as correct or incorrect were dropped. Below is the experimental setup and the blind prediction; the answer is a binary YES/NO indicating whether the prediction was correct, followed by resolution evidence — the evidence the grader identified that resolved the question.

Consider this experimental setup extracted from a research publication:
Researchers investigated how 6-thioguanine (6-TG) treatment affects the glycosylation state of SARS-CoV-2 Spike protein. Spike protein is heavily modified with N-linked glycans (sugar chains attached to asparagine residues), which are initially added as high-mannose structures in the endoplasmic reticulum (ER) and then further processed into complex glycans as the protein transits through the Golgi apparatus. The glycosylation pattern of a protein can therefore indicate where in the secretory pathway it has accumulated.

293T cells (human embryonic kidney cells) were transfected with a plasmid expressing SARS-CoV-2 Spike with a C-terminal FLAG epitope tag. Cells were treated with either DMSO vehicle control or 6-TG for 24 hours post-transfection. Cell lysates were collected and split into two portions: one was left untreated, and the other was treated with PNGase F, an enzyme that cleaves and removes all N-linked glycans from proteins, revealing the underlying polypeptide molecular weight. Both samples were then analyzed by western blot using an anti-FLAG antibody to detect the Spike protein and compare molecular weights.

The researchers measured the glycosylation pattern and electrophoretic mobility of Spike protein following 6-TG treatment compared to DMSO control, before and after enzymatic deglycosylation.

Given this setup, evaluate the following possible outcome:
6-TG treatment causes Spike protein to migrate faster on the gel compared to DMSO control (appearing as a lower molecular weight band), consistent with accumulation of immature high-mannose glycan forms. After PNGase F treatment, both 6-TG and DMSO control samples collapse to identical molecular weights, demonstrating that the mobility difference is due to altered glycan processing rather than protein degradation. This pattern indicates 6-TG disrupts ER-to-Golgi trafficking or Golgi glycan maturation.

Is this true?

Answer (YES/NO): NO